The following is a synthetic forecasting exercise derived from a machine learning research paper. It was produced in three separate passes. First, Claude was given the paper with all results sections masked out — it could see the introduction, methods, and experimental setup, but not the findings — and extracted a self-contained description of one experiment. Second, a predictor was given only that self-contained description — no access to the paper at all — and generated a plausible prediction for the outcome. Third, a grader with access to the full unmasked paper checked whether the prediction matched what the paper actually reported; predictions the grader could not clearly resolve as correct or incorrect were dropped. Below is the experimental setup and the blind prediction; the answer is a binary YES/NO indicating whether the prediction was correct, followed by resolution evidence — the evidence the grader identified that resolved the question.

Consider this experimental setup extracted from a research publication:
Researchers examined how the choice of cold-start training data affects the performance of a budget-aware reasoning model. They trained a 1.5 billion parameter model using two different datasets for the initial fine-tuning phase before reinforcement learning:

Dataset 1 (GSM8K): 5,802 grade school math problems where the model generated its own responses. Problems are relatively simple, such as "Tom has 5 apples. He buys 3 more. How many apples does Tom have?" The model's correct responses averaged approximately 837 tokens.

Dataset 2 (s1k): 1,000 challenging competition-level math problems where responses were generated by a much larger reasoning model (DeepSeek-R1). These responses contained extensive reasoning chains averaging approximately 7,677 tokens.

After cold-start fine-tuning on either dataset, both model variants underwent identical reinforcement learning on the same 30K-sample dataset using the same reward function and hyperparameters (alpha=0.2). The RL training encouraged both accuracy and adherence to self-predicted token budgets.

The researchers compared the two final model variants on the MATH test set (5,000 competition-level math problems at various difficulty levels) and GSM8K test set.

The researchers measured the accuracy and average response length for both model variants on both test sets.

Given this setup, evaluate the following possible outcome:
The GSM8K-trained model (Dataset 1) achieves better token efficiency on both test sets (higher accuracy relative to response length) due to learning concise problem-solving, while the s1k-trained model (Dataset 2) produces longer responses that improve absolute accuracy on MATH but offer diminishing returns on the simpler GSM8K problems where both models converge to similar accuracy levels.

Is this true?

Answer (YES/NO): NO